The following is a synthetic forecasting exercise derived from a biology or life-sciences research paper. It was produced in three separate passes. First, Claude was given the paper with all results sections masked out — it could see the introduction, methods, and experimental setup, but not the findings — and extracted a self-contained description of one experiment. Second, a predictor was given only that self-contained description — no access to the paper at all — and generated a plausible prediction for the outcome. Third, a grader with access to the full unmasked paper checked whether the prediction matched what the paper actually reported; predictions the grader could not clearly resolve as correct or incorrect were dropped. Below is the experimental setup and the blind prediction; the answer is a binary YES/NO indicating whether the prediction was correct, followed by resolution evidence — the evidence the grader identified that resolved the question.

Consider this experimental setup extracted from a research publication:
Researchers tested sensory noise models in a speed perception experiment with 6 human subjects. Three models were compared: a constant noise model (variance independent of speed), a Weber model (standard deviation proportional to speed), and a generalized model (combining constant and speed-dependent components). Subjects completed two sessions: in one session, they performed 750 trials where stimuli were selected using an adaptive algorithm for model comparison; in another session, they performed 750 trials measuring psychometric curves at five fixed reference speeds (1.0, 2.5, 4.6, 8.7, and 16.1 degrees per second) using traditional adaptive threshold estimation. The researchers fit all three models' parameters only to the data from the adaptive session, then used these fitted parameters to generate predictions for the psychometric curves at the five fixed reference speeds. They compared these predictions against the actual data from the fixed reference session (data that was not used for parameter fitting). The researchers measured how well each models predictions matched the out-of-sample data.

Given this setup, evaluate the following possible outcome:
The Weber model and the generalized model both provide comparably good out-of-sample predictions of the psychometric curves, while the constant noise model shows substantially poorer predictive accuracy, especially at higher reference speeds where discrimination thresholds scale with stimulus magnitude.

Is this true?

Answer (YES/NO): YES